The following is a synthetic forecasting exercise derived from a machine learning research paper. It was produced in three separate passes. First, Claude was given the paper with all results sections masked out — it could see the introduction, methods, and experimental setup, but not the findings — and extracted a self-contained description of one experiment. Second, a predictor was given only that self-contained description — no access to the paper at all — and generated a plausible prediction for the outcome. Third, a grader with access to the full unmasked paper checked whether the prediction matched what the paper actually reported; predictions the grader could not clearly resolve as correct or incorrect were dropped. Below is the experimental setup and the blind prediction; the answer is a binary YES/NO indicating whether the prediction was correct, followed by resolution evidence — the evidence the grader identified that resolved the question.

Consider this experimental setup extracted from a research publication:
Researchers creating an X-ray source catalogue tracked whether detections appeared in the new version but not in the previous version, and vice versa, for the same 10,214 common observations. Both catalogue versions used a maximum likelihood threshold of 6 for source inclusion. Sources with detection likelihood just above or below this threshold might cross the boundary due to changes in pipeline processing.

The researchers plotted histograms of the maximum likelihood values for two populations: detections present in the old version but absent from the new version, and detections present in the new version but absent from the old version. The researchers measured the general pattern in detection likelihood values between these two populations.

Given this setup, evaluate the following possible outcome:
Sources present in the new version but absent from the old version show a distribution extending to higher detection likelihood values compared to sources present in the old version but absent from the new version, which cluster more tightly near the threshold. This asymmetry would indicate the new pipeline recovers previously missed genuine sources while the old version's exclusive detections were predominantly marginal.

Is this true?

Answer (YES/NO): YES